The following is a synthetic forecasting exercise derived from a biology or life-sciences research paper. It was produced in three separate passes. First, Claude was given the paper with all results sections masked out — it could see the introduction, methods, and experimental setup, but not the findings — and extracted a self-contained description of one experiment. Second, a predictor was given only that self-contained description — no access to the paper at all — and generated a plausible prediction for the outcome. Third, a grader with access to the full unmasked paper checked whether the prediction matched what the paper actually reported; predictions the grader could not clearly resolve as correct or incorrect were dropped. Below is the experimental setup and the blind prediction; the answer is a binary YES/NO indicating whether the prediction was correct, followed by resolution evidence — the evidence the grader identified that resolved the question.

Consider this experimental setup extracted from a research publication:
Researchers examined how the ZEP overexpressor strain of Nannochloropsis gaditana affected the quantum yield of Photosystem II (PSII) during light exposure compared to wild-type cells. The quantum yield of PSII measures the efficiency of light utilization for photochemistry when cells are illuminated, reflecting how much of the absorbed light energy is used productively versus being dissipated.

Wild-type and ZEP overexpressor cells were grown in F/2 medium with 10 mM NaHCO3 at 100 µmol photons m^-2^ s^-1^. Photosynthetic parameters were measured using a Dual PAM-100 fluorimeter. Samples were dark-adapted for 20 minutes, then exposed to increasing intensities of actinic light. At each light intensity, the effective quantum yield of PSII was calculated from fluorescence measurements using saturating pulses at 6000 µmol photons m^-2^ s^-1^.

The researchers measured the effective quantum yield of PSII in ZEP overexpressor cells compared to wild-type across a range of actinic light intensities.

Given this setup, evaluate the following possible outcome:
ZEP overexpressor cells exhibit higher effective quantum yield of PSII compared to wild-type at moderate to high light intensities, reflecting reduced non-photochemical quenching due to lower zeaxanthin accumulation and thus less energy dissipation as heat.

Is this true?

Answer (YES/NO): YES